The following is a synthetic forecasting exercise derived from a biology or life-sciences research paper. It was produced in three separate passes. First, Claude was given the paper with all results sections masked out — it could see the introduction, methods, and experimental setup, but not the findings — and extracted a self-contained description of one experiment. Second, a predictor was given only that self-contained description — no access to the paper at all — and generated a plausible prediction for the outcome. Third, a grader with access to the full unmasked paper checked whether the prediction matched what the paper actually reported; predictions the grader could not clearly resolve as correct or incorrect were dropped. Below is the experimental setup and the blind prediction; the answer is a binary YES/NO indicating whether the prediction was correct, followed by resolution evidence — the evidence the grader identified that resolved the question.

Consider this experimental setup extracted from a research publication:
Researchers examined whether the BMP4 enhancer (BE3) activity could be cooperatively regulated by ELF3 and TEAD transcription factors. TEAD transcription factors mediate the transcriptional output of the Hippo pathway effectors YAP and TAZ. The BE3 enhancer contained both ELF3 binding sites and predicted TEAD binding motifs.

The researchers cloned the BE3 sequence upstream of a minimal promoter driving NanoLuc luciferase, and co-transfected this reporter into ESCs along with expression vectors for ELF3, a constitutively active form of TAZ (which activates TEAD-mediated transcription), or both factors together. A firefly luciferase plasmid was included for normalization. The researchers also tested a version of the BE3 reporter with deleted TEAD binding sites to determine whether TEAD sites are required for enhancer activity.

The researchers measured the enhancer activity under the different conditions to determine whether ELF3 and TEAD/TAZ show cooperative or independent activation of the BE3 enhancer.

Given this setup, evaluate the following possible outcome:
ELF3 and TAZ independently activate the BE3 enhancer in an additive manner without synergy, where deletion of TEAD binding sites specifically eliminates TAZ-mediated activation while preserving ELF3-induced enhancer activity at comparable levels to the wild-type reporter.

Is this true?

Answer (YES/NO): NO